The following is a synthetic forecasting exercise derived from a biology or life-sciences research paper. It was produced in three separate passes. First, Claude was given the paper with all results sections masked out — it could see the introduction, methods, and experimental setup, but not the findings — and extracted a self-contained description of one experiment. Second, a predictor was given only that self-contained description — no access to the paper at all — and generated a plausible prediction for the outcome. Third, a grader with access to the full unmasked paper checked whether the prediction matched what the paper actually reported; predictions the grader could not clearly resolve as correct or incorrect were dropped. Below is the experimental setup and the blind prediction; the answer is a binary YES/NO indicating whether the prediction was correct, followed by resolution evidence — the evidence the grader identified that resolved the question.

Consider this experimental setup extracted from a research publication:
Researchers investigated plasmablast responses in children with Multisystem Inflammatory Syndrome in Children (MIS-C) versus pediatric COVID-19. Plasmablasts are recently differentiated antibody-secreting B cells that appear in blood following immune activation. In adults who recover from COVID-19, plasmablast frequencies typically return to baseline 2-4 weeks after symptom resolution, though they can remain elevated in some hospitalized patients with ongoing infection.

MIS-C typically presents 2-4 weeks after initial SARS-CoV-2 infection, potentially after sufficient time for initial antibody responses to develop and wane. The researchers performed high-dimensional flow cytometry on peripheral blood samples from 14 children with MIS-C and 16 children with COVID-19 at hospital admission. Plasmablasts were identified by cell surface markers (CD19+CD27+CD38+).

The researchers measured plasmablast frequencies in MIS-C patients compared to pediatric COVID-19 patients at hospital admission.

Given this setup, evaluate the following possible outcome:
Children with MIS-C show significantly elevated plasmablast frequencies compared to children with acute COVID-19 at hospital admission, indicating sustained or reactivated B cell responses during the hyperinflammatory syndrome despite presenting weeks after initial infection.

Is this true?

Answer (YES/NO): NO